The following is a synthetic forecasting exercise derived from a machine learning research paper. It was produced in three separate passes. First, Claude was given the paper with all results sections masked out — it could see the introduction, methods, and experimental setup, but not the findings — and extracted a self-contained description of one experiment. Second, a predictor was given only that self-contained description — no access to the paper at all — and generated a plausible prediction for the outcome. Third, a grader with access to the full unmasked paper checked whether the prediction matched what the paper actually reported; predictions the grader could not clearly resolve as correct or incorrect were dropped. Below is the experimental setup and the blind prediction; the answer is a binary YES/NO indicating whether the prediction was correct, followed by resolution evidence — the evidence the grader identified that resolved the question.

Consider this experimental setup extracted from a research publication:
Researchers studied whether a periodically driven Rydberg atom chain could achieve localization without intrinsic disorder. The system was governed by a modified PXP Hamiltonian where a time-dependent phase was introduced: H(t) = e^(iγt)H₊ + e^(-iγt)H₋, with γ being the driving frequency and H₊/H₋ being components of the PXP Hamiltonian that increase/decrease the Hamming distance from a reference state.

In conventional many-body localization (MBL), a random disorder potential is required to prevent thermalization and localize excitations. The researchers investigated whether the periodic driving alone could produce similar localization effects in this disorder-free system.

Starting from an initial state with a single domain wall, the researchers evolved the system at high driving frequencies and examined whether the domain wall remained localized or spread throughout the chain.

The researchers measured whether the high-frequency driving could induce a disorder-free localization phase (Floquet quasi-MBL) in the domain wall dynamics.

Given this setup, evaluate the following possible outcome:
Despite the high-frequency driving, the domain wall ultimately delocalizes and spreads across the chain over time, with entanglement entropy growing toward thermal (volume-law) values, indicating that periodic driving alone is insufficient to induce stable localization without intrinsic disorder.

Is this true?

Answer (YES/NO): NO